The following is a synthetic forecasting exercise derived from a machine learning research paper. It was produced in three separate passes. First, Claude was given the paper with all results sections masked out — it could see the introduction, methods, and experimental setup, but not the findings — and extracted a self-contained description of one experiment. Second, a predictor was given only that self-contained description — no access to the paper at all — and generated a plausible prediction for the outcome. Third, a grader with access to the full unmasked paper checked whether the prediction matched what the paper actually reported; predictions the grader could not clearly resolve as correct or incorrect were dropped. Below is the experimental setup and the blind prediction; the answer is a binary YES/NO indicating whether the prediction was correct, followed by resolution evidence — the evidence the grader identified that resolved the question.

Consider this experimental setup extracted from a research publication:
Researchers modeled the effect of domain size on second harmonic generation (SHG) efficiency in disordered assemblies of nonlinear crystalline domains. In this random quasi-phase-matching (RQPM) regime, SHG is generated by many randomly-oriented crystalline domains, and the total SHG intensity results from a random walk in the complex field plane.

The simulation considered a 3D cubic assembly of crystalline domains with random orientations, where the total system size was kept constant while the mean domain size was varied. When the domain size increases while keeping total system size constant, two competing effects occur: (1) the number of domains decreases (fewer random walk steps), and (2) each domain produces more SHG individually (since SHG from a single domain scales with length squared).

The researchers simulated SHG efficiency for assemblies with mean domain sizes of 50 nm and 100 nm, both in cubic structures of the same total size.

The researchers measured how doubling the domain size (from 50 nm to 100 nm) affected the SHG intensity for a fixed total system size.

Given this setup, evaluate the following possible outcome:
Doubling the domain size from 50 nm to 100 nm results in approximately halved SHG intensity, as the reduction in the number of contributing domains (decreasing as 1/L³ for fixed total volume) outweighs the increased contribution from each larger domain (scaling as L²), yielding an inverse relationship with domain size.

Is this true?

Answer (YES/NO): NO